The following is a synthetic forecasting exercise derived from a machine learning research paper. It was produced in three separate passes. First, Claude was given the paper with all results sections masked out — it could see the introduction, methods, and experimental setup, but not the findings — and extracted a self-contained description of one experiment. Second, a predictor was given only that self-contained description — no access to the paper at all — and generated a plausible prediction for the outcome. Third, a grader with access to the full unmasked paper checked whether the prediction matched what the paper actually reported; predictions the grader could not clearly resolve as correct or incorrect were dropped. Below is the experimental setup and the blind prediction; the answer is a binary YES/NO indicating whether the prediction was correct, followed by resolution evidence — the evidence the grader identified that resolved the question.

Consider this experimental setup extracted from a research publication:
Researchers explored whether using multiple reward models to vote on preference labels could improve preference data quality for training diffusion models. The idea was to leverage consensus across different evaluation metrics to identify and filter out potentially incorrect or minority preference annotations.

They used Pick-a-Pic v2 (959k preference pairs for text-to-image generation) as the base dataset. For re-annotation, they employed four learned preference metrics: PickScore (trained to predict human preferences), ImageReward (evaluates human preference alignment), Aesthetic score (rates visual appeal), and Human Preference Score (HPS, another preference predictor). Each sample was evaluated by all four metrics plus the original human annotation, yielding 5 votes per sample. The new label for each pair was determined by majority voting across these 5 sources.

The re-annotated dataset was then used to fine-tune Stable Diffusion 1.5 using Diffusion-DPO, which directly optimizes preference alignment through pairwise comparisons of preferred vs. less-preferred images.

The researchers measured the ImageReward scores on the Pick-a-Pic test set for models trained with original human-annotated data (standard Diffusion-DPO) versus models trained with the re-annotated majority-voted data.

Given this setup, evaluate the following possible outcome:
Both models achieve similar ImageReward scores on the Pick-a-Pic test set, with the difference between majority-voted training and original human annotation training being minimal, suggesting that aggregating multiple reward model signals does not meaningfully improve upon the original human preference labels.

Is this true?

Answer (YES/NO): NO